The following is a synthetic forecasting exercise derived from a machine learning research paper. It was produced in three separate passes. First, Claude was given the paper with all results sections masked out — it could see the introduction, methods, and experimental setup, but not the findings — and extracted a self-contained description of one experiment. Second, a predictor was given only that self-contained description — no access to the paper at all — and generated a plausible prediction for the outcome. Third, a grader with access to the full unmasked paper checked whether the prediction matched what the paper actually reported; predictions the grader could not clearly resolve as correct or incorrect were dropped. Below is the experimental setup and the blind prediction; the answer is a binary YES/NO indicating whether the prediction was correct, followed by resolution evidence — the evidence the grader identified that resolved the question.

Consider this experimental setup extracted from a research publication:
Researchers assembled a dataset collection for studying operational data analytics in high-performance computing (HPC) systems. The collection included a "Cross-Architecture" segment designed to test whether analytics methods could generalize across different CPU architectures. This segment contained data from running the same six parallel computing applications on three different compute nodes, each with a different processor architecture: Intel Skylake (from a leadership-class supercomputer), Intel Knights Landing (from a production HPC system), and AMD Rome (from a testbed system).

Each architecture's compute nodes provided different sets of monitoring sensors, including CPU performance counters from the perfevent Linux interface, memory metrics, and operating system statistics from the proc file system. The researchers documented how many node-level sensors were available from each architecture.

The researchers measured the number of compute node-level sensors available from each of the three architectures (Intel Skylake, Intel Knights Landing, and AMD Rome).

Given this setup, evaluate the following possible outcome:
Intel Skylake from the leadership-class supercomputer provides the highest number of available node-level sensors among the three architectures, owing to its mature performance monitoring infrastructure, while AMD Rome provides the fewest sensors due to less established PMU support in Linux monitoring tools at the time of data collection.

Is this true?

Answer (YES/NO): YES